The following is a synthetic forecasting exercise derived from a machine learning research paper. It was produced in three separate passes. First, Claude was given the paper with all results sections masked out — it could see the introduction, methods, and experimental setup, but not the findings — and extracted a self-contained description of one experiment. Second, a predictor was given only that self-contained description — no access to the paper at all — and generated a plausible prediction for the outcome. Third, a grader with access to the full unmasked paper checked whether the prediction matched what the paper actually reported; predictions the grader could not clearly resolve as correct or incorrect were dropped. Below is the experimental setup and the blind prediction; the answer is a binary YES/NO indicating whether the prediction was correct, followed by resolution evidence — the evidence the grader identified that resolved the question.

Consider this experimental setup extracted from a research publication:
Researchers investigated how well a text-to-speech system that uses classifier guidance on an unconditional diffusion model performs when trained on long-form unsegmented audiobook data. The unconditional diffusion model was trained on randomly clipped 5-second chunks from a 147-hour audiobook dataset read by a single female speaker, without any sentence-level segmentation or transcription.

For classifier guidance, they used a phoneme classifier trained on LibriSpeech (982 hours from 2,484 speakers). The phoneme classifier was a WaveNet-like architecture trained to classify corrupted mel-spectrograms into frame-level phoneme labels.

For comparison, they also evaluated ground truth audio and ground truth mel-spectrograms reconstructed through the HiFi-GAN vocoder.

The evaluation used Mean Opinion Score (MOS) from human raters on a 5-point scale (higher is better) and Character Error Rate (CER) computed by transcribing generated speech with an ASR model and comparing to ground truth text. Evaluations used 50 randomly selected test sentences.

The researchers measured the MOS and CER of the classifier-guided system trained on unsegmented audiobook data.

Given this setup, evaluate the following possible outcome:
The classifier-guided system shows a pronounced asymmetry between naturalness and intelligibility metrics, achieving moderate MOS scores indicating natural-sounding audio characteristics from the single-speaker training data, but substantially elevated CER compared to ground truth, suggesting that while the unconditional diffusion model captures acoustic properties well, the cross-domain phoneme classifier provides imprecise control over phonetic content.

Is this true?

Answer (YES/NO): NO